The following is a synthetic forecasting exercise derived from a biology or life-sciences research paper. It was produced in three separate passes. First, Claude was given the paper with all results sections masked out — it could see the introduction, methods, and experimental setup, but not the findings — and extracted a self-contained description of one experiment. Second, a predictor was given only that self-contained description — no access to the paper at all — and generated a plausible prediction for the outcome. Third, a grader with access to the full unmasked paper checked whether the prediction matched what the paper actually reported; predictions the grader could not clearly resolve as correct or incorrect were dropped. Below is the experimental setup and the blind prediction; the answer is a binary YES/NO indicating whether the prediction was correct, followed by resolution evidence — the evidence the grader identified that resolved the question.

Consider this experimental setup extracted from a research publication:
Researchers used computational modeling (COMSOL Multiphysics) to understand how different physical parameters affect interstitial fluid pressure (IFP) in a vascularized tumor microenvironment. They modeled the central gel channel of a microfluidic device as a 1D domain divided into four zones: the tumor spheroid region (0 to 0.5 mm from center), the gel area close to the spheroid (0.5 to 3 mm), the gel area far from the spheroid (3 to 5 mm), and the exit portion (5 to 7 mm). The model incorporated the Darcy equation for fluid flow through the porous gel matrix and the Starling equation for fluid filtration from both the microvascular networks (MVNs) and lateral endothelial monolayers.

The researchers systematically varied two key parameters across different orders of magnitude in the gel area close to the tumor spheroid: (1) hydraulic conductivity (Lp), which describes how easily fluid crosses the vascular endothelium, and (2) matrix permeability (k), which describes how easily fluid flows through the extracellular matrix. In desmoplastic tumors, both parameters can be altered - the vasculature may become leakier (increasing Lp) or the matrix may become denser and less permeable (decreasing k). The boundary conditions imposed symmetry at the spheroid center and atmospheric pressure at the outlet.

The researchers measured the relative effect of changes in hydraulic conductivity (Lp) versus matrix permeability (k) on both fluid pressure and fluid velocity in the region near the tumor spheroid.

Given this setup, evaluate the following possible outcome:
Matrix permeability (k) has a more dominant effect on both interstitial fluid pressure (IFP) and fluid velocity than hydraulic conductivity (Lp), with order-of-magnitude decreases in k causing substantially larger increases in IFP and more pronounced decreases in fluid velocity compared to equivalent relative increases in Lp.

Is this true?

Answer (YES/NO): NO